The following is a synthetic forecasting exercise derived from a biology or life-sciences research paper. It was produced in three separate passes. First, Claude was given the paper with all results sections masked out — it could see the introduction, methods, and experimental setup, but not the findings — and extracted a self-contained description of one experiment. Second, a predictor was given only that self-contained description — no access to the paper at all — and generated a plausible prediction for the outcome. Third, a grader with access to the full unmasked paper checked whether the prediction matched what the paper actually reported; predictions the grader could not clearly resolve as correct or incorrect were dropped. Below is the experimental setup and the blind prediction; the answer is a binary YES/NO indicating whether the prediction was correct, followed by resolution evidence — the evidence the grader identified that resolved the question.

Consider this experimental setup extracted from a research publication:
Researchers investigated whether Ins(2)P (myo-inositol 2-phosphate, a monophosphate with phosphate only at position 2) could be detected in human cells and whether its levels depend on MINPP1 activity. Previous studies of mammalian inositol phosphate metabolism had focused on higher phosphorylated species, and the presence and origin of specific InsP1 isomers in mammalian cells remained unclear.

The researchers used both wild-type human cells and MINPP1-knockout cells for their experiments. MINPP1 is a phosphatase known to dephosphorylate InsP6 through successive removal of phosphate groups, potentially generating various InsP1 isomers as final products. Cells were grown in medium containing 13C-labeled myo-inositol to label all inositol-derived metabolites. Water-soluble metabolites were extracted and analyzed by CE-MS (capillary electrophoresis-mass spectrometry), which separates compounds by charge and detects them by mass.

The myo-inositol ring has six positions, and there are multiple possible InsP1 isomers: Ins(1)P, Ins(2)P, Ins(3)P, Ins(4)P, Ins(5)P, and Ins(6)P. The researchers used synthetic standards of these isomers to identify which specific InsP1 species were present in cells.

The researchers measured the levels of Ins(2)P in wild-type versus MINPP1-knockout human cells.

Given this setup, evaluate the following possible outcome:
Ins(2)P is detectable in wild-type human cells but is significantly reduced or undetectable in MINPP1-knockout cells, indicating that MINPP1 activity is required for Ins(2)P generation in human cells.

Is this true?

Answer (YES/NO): YES